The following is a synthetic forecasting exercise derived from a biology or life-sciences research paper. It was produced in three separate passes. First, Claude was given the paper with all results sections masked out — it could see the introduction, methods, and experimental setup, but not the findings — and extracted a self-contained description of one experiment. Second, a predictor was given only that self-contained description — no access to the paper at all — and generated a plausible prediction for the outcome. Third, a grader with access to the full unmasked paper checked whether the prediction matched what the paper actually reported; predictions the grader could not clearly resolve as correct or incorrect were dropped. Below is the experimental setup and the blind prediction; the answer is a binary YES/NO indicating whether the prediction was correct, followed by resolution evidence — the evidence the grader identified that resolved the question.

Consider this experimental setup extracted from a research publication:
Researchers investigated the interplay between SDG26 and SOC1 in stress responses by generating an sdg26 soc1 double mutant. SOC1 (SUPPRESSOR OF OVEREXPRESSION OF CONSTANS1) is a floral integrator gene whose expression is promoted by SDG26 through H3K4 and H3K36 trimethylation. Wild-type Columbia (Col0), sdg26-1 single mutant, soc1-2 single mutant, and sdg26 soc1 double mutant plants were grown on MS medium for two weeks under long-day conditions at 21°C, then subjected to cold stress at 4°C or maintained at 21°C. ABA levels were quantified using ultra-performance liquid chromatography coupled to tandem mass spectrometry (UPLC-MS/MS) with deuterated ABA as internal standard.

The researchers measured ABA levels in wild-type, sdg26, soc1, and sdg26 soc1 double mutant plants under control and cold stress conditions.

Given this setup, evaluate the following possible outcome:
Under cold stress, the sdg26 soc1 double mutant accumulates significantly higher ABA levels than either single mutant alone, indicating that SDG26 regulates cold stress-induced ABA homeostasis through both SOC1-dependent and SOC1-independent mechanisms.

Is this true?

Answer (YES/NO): NO